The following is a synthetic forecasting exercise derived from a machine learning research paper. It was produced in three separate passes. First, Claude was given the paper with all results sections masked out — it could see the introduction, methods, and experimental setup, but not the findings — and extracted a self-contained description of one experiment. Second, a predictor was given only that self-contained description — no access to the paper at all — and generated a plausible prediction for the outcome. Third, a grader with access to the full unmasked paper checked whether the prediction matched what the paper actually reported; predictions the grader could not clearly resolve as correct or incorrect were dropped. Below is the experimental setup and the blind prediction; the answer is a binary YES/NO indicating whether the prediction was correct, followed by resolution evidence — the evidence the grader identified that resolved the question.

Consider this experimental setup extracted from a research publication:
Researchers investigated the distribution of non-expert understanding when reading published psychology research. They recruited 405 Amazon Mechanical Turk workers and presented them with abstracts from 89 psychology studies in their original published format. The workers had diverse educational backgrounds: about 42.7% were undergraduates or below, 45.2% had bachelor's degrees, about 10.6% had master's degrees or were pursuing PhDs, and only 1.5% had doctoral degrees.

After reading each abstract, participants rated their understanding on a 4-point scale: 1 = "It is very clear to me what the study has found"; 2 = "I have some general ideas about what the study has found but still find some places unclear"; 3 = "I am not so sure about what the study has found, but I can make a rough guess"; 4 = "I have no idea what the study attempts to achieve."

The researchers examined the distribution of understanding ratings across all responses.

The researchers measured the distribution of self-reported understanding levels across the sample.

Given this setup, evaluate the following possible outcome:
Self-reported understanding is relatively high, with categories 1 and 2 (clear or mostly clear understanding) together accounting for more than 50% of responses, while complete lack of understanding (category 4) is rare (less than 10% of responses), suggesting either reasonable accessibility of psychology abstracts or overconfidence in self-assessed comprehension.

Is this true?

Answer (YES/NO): YES